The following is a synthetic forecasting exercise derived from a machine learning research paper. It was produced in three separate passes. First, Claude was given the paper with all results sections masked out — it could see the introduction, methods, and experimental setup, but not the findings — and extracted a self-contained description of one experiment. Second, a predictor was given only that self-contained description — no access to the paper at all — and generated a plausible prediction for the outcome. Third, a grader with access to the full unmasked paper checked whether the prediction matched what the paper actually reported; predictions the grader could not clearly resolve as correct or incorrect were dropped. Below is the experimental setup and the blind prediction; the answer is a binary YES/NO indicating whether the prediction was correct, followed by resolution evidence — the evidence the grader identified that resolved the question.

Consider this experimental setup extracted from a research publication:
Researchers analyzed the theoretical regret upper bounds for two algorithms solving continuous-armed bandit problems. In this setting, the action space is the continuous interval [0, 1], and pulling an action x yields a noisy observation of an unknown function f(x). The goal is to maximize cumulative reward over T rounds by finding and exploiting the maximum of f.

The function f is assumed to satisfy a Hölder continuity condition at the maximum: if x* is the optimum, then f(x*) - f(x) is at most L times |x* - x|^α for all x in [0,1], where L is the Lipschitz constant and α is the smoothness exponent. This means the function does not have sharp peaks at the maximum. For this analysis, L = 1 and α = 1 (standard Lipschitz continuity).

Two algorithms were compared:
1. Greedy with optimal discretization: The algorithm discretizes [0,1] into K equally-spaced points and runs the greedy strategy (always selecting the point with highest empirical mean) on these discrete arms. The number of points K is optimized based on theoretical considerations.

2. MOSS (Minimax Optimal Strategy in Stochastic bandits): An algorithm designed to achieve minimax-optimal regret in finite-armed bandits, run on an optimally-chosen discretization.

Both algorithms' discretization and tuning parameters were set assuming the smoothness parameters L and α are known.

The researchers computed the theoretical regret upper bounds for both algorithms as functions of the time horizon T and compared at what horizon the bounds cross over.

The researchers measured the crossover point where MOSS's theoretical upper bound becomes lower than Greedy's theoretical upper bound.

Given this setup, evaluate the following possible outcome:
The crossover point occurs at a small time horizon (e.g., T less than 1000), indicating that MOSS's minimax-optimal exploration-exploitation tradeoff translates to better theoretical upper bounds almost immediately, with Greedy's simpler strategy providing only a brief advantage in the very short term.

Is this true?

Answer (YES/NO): NO